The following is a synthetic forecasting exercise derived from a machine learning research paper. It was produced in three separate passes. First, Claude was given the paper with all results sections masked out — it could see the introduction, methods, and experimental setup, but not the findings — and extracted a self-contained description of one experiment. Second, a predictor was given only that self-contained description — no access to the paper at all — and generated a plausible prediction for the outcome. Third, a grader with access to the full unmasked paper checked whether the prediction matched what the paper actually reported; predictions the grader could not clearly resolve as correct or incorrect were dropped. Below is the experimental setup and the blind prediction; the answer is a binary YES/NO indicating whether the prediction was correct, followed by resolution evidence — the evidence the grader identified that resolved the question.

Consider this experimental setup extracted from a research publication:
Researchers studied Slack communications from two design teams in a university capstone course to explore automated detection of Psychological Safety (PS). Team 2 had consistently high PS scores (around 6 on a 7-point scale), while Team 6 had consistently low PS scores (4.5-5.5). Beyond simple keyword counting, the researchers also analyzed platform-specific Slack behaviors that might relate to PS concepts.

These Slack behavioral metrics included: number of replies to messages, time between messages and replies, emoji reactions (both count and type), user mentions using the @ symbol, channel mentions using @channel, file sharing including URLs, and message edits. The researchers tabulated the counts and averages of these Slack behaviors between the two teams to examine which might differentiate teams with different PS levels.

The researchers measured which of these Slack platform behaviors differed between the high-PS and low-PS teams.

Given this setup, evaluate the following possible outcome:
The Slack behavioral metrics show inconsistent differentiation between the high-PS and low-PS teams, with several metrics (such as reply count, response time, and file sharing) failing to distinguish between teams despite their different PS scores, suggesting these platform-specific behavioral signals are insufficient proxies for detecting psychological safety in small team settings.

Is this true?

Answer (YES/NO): NO